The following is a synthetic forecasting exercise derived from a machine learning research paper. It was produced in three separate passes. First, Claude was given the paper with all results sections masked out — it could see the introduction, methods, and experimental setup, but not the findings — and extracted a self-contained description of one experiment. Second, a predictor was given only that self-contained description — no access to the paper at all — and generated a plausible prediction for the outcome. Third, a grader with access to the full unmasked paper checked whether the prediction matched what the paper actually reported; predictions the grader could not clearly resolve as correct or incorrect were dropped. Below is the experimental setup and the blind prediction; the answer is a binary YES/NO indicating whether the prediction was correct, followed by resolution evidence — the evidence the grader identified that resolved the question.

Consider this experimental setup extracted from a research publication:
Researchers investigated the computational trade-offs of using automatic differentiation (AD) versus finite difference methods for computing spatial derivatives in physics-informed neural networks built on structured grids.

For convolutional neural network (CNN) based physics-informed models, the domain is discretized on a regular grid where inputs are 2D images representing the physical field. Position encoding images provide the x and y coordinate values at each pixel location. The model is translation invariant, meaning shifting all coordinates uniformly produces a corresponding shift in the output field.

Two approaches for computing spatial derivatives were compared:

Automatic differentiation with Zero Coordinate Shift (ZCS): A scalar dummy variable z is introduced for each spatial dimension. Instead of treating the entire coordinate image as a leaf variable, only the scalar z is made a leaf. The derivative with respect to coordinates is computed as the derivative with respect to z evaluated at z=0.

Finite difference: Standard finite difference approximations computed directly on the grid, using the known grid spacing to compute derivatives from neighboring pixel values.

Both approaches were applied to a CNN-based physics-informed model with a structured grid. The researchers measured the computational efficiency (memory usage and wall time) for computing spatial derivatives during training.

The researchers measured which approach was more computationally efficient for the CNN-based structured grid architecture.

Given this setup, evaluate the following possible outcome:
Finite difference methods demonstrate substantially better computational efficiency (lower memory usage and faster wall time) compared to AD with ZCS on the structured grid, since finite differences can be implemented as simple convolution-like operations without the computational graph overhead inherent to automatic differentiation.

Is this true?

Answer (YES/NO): YES